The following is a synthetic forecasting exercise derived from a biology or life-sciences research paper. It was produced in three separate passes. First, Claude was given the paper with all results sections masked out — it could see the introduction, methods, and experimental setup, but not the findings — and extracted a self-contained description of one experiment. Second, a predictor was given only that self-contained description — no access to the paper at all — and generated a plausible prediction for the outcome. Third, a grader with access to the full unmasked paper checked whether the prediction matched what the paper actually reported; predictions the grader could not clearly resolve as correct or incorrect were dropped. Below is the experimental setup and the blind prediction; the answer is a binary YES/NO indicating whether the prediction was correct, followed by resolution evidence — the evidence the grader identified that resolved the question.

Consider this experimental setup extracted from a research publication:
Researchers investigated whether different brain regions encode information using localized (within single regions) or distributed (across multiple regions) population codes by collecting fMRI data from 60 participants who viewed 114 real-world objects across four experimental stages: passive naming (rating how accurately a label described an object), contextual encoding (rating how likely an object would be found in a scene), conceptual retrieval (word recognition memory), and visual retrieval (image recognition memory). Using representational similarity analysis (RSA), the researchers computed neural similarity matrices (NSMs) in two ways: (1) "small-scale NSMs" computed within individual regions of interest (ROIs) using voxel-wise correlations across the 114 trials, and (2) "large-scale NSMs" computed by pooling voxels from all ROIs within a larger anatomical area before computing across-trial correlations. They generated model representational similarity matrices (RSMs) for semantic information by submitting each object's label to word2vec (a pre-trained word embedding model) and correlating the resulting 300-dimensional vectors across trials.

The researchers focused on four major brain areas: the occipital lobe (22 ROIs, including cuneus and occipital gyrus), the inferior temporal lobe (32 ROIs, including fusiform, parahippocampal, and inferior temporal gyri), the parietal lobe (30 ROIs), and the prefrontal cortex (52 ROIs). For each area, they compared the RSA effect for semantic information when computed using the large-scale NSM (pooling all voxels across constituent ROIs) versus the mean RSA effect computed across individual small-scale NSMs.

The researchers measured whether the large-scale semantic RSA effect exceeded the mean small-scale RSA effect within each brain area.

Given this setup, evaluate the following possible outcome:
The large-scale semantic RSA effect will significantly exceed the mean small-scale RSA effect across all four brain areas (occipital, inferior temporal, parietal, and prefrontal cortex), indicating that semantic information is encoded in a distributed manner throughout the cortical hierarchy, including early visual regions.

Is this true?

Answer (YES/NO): NO